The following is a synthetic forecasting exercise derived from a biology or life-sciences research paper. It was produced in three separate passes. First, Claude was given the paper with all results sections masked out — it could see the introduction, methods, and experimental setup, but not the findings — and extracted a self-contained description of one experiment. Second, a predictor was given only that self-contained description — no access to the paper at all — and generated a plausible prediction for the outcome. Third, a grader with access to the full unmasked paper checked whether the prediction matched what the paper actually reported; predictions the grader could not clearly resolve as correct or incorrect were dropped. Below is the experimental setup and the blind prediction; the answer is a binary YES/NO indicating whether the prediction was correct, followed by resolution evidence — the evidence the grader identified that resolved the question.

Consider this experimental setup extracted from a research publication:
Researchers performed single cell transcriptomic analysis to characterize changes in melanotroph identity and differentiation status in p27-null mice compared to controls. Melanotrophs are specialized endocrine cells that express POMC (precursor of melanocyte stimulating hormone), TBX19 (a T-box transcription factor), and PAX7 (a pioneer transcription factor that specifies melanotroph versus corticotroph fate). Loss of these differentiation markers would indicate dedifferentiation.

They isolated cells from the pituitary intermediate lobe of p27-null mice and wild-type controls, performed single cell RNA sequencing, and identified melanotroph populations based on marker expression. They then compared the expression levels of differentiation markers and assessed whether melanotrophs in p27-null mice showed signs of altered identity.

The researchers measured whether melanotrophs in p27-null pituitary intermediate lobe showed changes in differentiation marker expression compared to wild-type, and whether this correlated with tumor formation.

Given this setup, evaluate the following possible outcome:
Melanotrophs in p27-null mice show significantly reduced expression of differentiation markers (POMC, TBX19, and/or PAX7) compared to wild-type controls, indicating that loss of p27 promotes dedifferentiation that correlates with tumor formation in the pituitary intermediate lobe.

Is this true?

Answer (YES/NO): YES